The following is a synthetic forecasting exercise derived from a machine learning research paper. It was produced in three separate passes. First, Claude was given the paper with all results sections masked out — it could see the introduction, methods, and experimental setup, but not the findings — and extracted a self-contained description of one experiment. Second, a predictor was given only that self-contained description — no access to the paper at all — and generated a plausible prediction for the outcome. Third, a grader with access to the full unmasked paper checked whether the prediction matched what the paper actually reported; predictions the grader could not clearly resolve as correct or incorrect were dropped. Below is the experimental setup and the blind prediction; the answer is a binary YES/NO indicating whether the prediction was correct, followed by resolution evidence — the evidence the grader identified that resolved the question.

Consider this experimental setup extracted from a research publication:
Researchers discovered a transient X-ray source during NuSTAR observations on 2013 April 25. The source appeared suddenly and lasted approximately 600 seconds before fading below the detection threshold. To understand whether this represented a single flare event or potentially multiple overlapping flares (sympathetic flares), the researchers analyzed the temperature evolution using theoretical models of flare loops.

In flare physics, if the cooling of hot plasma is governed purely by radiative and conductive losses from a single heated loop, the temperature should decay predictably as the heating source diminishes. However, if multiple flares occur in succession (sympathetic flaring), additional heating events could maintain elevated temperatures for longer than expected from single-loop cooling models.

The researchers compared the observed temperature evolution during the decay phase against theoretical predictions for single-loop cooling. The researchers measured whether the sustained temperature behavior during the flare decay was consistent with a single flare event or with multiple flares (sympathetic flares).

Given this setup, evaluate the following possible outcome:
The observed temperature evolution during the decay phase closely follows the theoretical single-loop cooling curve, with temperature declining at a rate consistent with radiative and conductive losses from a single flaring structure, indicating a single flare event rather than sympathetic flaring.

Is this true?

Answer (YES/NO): NO